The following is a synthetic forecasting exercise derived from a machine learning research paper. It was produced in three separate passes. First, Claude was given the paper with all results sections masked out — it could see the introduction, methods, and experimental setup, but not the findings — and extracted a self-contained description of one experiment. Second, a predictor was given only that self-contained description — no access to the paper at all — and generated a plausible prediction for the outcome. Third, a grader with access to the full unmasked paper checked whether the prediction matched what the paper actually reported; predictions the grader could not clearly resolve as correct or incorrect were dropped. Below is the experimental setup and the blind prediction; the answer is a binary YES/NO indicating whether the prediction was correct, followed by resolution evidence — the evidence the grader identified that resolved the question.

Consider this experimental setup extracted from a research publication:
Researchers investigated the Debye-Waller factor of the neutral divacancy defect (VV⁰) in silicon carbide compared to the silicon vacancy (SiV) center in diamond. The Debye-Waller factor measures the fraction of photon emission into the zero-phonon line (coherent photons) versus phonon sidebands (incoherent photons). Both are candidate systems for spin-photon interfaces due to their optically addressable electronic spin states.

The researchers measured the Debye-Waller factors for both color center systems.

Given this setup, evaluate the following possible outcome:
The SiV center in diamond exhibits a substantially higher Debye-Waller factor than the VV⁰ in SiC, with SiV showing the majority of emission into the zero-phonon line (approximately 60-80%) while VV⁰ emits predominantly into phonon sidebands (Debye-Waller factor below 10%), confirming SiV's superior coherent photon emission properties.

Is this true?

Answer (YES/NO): YES